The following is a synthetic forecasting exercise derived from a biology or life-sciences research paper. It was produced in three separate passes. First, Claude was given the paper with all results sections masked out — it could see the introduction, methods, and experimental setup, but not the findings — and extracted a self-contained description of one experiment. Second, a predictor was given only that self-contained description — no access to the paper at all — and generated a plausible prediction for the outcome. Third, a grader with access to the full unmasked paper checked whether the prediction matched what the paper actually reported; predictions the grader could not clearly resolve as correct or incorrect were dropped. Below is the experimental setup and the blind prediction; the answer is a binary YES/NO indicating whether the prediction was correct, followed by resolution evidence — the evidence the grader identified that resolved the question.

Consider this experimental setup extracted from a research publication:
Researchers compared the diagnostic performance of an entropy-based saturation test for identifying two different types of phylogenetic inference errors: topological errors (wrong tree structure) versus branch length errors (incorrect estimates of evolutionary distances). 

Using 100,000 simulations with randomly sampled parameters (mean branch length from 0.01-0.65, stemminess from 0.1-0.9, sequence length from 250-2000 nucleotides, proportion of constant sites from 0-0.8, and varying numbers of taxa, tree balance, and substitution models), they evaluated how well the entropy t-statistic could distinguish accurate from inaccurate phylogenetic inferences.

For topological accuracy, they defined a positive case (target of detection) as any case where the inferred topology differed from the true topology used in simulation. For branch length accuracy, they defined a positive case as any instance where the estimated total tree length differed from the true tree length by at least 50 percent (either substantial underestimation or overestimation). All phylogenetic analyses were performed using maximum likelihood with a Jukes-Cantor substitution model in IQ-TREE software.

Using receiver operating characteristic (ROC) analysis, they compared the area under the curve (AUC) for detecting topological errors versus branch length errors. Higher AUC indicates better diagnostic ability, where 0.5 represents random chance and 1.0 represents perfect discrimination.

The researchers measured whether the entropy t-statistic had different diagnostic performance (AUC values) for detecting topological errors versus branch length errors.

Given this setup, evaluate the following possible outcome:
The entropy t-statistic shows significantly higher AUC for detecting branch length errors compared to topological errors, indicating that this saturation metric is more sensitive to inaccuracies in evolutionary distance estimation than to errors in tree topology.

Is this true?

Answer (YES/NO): NO